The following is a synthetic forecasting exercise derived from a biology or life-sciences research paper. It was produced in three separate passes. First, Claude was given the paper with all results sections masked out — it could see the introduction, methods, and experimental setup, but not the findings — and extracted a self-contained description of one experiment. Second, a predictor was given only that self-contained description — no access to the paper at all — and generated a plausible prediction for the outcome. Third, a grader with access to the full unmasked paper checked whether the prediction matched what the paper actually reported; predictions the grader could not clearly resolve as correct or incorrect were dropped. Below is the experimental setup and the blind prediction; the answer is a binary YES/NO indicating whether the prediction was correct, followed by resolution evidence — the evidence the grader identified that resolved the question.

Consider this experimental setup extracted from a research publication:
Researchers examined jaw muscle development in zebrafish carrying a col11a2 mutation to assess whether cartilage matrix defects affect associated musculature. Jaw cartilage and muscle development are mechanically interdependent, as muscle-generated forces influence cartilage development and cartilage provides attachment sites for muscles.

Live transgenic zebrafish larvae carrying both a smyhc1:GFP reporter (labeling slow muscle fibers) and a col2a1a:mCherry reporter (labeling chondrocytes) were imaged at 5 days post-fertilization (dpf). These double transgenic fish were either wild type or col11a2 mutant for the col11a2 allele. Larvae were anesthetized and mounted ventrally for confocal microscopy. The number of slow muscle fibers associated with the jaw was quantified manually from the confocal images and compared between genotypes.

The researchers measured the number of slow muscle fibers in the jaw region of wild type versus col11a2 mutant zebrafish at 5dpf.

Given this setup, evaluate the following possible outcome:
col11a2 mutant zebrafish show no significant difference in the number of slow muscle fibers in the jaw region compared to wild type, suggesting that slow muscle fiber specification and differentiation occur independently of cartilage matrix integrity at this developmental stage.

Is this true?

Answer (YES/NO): YES